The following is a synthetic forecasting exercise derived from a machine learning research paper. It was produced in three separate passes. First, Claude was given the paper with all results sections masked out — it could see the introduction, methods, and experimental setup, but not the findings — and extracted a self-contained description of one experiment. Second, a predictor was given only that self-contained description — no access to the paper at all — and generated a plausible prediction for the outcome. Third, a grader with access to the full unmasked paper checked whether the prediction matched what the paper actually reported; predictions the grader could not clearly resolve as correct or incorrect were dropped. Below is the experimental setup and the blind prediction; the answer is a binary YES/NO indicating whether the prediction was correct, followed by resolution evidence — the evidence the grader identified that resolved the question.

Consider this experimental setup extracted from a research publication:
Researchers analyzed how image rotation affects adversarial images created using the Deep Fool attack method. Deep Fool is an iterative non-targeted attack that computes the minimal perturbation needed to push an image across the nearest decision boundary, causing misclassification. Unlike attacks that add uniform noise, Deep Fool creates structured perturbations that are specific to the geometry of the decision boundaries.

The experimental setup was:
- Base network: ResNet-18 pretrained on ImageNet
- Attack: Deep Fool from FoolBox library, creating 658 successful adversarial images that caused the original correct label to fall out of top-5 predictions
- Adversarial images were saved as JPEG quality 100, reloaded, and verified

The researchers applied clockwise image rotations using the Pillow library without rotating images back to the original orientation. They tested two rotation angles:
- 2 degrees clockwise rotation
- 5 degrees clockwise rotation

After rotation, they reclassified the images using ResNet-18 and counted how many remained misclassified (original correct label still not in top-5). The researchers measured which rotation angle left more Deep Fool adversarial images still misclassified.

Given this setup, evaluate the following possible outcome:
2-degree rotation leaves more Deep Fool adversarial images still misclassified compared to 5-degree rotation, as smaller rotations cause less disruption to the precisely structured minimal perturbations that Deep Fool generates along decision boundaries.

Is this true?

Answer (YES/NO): YES